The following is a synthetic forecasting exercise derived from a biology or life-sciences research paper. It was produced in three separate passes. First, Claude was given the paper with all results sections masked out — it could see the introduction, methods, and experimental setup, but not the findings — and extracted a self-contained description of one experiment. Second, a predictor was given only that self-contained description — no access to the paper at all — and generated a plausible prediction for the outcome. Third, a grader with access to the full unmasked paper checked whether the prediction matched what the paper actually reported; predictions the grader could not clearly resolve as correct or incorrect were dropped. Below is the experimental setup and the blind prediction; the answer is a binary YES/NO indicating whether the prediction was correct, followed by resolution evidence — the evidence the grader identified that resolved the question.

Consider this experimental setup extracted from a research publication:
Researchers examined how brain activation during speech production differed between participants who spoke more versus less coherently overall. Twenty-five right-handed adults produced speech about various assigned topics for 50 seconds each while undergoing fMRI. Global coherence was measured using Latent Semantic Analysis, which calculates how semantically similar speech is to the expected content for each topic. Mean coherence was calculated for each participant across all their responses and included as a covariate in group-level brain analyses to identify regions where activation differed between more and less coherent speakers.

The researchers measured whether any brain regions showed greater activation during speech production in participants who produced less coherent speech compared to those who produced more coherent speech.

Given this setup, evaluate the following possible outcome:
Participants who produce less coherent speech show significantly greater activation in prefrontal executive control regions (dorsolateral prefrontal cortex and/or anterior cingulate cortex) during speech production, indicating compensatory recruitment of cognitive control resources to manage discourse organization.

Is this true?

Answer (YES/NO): NO